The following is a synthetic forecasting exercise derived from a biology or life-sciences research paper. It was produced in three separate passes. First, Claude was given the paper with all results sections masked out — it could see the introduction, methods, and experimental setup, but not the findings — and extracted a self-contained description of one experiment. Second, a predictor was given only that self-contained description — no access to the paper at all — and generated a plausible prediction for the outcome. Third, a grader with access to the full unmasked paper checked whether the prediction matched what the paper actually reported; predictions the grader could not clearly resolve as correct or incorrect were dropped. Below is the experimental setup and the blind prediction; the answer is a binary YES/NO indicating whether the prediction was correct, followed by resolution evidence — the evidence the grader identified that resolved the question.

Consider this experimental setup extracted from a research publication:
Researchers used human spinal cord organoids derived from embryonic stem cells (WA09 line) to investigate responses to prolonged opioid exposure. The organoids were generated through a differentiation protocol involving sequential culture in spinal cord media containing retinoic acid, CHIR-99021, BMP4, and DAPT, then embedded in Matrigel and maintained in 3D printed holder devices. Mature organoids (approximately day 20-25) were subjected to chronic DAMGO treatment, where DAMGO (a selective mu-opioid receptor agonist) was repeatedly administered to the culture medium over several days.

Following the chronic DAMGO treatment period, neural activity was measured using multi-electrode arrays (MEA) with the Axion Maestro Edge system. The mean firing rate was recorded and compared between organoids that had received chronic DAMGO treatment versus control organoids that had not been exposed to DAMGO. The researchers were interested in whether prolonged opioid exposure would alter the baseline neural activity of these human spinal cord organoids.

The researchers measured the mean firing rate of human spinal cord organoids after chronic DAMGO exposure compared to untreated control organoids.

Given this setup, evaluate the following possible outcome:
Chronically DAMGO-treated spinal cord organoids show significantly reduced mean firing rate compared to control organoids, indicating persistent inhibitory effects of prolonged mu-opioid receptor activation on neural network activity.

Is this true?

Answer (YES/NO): NO